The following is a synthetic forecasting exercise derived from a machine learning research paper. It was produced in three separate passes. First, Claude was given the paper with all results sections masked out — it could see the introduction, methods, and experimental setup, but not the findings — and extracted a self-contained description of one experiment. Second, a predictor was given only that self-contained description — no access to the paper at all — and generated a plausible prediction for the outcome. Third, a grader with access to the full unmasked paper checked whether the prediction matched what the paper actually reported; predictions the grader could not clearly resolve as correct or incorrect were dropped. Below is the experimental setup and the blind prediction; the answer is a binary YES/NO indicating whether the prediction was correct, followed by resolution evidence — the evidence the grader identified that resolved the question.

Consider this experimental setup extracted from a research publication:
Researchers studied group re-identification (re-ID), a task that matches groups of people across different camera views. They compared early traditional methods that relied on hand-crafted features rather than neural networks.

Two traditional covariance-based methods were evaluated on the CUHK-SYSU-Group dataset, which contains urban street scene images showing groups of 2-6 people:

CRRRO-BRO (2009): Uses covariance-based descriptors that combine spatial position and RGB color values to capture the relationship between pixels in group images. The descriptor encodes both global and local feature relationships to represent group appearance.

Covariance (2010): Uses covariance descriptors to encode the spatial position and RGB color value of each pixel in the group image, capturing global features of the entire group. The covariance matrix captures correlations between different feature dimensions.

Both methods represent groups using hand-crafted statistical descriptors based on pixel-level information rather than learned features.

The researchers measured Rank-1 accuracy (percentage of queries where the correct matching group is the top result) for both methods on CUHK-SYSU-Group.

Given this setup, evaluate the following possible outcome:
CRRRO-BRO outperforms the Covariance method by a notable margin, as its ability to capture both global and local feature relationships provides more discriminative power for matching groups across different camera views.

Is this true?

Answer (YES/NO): NO